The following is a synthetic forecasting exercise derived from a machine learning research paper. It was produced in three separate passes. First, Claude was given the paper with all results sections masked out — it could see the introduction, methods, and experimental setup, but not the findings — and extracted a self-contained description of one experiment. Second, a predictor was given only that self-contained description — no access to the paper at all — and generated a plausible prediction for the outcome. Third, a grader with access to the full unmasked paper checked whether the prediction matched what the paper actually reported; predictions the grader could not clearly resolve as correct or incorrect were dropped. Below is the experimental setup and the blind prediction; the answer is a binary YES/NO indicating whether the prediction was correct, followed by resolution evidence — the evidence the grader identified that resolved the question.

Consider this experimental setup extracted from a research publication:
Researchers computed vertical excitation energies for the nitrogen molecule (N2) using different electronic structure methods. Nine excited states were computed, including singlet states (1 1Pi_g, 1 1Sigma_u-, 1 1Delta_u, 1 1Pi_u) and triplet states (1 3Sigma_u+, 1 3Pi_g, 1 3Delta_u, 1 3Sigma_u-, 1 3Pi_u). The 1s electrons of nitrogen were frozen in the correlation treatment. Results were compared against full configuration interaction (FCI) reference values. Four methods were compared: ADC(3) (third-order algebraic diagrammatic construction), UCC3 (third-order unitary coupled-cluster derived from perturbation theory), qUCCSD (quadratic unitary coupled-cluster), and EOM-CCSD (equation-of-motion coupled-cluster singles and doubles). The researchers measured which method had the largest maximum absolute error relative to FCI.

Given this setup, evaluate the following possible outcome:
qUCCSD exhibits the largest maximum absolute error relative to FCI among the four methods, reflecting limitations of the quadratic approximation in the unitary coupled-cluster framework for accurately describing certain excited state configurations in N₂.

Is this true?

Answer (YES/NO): NO